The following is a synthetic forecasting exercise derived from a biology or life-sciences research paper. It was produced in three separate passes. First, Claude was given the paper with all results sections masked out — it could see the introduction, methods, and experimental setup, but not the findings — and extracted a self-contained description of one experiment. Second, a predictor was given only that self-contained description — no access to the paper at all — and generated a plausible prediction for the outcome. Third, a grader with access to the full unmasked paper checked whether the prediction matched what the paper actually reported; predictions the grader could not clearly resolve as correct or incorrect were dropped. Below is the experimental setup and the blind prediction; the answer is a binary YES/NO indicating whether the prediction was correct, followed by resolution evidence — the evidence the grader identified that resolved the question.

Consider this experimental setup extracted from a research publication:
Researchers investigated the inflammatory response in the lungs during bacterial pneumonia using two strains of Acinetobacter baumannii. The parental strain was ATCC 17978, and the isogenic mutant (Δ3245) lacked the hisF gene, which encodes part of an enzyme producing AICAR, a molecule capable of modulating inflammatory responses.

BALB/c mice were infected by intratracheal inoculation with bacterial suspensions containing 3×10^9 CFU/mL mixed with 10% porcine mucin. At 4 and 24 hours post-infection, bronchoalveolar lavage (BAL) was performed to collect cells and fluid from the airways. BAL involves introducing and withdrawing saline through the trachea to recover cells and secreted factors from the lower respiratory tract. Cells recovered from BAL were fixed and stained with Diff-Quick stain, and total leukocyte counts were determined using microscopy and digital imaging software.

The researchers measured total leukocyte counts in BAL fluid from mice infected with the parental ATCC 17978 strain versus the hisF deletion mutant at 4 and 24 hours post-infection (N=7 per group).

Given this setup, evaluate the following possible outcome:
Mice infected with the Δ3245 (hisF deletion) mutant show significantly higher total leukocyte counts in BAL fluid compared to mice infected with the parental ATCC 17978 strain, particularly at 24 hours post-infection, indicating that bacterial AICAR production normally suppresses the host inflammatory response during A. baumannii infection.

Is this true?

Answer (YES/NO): YES